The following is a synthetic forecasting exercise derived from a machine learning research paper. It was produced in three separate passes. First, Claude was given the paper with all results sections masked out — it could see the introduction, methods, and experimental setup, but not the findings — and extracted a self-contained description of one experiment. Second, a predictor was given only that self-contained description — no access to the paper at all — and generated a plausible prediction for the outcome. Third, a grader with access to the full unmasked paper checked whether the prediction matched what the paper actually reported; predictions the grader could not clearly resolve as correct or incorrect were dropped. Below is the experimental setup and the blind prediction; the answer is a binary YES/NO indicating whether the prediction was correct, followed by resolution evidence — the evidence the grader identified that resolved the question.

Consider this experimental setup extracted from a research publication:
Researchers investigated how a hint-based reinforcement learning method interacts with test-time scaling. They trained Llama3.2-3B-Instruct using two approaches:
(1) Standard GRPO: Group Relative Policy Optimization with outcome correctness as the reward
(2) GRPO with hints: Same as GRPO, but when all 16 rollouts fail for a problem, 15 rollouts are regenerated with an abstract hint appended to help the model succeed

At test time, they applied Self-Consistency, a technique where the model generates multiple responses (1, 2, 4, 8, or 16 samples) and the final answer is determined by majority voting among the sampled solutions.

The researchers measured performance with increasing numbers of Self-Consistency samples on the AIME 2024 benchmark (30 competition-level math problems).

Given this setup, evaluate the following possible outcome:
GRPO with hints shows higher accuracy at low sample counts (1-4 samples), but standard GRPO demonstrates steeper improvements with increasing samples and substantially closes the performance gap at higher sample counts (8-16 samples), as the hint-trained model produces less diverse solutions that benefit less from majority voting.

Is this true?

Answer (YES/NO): NO